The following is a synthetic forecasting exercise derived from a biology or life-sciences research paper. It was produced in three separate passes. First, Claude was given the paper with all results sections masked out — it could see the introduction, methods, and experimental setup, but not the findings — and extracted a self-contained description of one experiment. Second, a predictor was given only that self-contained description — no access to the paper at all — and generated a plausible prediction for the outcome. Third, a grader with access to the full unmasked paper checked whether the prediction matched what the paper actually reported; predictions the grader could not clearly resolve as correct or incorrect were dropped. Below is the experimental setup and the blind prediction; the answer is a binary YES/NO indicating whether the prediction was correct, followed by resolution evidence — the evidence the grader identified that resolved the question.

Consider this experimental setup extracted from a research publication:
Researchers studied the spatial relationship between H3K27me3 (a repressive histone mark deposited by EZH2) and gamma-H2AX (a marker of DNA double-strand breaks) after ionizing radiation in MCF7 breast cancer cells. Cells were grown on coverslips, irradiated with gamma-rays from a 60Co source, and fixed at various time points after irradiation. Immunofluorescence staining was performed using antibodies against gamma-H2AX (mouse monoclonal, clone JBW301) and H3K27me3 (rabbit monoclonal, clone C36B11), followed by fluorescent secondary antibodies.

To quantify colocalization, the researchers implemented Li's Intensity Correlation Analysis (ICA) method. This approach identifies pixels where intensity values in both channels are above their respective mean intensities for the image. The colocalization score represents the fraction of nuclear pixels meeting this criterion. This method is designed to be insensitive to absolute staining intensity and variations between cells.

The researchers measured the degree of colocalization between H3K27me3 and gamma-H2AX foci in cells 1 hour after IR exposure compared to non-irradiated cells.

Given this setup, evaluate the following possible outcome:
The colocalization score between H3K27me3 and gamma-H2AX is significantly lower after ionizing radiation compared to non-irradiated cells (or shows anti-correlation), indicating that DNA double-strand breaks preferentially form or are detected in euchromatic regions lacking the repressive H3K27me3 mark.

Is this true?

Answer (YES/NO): NO